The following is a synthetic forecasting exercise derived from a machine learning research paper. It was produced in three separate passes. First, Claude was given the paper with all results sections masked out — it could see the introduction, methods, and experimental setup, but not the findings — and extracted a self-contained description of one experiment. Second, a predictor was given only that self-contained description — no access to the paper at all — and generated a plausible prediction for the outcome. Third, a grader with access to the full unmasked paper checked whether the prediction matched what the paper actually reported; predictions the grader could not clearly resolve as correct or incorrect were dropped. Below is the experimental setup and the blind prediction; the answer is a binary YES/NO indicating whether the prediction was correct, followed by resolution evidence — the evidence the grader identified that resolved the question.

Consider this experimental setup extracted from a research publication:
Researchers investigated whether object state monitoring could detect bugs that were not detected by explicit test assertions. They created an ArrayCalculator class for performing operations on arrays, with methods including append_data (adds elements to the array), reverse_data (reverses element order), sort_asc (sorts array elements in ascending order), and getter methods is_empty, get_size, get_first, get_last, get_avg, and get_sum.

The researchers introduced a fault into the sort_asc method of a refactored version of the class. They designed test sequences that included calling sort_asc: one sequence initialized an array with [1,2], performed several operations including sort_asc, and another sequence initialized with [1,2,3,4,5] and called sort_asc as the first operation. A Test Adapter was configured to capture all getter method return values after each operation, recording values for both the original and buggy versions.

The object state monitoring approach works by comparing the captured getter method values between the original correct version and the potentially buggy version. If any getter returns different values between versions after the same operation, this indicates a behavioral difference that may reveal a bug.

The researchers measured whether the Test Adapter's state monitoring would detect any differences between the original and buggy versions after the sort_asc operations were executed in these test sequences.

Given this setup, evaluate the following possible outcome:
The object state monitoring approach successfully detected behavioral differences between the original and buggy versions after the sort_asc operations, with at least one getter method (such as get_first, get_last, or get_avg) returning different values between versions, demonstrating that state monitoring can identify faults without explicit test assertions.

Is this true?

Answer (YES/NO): NO